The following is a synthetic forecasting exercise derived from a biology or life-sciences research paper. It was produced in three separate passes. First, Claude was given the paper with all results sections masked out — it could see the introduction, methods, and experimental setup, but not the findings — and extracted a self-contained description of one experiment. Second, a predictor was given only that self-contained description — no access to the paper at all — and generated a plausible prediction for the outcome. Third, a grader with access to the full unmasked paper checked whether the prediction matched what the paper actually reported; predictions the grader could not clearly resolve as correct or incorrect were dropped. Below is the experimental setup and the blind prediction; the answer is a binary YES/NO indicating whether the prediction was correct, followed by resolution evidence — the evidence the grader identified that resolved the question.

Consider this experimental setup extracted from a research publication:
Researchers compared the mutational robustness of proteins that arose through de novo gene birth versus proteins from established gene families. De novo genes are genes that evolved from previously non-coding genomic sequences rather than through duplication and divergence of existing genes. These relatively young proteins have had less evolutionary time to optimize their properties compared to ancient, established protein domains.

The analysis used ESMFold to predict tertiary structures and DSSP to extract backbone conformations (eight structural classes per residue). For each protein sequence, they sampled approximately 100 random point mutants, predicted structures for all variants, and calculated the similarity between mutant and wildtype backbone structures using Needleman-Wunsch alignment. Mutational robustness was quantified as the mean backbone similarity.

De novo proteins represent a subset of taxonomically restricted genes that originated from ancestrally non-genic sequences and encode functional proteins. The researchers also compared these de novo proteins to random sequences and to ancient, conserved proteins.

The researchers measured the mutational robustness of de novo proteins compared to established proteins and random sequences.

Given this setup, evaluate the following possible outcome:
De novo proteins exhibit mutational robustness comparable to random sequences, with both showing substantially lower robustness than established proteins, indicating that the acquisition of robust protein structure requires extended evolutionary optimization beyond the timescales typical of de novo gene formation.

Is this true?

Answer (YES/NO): YES